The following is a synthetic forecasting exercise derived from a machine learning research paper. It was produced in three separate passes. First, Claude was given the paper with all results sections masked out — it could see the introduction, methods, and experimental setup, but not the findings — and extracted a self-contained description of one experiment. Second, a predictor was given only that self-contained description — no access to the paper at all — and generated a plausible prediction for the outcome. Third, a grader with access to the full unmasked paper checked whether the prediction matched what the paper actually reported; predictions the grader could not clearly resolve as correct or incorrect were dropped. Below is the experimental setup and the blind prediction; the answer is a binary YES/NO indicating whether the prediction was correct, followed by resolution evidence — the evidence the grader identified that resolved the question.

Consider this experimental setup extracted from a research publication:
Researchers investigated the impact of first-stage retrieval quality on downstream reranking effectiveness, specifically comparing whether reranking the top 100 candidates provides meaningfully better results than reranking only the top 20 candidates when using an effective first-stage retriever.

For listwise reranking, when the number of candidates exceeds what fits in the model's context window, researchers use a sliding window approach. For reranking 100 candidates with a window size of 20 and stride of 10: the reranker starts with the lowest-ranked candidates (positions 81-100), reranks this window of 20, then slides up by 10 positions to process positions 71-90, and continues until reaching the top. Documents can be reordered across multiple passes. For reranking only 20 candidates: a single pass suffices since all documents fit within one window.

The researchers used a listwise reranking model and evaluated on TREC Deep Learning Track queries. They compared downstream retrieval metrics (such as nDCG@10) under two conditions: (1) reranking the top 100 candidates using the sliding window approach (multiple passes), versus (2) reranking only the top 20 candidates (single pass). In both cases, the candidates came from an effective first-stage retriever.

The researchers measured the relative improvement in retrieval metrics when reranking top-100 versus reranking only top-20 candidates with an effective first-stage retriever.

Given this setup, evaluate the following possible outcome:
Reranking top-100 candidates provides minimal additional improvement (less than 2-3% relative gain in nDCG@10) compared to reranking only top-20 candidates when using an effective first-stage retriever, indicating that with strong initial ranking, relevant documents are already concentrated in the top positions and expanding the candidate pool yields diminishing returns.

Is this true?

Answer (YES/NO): YES